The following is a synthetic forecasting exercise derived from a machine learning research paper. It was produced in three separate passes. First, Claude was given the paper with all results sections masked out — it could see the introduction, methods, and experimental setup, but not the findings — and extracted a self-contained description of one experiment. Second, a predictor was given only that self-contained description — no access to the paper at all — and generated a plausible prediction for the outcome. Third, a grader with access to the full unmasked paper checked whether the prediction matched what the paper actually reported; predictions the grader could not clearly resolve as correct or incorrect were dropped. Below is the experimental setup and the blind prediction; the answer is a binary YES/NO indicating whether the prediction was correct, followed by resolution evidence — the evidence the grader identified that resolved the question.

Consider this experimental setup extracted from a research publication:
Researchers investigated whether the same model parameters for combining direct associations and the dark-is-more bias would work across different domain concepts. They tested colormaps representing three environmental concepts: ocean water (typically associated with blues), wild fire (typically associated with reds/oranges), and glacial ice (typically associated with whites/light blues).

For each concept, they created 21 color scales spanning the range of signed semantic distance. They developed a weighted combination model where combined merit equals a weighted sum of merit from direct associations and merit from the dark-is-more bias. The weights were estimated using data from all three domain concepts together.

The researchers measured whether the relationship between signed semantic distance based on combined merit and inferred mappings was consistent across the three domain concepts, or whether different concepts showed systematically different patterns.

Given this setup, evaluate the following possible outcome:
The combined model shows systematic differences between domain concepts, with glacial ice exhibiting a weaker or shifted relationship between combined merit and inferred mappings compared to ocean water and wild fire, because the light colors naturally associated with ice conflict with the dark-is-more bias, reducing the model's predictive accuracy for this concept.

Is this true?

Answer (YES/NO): NO